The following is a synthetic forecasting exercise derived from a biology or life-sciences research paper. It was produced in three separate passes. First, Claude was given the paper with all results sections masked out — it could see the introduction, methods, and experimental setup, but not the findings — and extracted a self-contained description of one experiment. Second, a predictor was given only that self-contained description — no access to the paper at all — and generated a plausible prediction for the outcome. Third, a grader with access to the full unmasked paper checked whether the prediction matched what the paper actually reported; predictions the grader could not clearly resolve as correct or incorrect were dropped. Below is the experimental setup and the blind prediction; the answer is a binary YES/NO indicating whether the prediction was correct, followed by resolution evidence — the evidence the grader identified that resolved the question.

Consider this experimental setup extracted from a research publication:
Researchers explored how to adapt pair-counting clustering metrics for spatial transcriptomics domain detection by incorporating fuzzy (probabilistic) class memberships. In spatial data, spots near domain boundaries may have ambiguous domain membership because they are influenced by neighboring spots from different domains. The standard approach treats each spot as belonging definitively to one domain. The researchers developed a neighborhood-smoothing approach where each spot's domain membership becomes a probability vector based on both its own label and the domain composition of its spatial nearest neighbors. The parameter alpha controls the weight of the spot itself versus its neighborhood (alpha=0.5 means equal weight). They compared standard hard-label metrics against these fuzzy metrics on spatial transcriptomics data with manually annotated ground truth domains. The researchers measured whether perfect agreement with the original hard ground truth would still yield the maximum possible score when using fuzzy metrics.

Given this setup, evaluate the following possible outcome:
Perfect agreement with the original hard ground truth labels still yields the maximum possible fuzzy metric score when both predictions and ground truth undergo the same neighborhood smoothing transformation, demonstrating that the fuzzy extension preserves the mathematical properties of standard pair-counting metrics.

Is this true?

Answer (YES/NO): NO